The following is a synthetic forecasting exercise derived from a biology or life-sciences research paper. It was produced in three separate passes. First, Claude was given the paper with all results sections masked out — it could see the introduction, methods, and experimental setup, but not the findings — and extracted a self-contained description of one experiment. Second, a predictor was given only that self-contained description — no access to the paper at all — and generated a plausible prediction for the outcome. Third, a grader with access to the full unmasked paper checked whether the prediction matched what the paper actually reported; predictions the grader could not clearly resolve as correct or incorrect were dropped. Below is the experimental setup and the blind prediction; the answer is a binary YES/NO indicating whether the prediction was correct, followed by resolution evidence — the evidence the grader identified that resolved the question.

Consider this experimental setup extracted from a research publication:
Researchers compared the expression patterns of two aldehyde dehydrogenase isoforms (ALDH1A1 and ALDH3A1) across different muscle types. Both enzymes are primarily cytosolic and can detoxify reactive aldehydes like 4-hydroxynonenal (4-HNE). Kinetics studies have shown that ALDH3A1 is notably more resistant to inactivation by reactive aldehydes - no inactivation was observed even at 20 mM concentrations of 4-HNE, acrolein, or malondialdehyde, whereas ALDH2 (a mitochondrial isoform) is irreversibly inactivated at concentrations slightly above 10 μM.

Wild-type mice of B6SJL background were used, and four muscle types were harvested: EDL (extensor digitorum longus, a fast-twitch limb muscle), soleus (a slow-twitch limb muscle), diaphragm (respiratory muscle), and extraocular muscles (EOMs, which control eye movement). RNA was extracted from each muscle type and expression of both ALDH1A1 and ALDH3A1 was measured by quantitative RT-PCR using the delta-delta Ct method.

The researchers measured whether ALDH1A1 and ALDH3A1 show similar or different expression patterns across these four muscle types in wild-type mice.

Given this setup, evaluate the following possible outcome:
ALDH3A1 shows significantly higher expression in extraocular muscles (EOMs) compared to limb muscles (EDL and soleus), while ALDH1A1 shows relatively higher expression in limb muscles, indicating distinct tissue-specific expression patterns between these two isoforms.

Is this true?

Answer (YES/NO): NO